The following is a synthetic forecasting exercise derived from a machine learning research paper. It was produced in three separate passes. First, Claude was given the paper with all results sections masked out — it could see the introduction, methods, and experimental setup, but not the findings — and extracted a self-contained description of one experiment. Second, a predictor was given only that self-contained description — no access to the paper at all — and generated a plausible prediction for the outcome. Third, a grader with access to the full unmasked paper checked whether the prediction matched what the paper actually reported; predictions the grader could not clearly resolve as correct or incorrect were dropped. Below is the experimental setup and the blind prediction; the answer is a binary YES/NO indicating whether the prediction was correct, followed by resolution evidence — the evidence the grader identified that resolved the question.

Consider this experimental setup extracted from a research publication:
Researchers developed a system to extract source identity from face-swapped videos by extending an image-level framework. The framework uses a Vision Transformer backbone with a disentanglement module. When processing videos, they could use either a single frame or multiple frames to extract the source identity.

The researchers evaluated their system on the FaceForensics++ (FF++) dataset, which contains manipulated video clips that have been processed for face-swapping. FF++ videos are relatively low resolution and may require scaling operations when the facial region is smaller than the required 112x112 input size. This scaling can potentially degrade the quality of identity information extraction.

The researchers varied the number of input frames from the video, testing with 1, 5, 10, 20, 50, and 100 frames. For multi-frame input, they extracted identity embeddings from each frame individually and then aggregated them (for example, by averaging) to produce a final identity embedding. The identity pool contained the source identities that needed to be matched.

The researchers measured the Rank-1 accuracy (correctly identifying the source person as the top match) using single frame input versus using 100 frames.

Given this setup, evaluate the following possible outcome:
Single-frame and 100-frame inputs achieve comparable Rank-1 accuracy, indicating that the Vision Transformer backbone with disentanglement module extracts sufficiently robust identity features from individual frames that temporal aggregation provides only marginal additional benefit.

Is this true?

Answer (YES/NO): NO